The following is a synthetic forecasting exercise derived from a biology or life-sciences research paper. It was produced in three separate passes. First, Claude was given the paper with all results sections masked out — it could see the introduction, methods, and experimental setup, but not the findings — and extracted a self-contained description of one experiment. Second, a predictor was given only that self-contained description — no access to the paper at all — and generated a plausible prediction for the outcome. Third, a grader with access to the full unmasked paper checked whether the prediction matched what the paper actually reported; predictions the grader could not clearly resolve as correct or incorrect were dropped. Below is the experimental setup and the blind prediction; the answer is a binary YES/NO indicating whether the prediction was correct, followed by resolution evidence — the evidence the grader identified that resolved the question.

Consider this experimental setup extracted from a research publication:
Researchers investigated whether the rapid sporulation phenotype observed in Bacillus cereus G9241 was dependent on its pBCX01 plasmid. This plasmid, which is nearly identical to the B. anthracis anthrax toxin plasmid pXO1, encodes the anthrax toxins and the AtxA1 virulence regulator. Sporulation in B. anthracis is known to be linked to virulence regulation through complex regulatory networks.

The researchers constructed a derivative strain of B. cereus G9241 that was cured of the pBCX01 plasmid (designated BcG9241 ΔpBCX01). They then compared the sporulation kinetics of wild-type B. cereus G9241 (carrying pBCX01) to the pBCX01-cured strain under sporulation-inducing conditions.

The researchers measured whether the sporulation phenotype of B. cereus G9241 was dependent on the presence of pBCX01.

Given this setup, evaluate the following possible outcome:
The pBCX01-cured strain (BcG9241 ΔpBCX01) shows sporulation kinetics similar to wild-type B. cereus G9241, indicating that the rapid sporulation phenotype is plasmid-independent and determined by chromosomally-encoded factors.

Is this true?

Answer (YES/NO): YES